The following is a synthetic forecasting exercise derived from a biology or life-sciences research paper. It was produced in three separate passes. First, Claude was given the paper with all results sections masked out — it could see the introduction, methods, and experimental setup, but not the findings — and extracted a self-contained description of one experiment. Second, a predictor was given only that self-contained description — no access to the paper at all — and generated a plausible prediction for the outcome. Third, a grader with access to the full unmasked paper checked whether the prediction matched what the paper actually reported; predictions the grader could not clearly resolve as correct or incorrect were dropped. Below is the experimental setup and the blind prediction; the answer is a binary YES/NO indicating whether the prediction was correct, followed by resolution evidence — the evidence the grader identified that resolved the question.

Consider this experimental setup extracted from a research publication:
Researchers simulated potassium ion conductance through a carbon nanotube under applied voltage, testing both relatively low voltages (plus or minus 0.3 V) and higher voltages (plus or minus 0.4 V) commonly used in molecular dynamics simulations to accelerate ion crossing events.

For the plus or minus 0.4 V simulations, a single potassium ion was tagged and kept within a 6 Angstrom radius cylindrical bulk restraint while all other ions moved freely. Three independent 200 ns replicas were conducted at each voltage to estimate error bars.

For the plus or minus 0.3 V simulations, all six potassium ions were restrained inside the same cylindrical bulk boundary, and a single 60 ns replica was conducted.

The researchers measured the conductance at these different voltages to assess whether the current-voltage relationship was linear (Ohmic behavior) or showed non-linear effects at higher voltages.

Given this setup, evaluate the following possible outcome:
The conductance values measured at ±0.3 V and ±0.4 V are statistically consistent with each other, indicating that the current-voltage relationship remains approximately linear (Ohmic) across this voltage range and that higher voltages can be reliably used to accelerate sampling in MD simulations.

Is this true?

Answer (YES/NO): NO